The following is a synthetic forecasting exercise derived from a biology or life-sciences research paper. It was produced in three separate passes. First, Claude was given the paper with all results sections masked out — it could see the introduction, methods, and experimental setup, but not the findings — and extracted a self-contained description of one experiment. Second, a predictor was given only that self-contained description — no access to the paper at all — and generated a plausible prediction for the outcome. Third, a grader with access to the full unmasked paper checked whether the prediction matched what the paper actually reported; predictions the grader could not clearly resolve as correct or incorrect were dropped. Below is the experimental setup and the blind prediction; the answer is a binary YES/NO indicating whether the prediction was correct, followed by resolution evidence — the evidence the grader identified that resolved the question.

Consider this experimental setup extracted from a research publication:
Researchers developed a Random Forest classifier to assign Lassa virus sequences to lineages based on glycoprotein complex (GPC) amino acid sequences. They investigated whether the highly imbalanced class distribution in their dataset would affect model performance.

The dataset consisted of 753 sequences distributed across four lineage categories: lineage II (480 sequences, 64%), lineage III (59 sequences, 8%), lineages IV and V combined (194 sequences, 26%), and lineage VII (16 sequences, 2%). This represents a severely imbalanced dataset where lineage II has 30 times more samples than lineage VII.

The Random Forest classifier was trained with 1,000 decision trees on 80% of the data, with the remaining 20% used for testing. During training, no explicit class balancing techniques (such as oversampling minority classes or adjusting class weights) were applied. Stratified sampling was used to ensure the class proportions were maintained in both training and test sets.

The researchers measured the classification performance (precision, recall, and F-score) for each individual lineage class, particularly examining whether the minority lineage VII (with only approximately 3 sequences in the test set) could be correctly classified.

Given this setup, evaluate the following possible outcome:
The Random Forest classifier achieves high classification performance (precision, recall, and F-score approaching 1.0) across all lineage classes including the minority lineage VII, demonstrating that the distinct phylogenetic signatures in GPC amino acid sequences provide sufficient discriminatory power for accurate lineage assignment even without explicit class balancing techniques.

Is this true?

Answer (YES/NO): YES